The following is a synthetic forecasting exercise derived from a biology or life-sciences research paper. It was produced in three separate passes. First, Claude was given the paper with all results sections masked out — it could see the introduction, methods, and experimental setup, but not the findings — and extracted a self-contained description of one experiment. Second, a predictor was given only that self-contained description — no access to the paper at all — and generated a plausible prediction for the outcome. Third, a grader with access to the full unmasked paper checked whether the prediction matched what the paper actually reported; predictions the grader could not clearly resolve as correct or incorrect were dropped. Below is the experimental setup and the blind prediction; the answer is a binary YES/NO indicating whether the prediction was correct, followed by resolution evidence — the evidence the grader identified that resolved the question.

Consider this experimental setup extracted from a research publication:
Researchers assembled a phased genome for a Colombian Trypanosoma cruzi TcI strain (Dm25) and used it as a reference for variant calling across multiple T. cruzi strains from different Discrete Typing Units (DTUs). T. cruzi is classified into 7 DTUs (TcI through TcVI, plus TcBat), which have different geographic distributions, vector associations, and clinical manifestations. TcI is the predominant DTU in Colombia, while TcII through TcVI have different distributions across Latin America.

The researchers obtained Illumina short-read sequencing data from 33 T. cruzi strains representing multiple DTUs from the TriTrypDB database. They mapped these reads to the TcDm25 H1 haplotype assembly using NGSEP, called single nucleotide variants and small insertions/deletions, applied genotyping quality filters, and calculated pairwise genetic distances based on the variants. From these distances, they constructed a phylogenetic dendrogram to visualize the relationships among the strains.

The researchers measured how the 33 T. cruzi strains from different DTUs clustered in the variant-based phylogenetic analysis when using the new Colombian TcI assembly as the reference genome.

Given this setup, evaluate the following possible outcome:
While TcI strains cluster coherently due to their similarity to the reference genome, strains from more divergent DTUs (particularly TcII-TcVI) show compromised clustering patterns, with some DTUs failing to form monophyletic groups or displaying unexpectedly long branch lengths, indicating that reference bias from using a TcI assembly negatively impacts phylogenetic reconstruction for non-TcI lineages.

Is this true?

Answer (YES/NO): NO